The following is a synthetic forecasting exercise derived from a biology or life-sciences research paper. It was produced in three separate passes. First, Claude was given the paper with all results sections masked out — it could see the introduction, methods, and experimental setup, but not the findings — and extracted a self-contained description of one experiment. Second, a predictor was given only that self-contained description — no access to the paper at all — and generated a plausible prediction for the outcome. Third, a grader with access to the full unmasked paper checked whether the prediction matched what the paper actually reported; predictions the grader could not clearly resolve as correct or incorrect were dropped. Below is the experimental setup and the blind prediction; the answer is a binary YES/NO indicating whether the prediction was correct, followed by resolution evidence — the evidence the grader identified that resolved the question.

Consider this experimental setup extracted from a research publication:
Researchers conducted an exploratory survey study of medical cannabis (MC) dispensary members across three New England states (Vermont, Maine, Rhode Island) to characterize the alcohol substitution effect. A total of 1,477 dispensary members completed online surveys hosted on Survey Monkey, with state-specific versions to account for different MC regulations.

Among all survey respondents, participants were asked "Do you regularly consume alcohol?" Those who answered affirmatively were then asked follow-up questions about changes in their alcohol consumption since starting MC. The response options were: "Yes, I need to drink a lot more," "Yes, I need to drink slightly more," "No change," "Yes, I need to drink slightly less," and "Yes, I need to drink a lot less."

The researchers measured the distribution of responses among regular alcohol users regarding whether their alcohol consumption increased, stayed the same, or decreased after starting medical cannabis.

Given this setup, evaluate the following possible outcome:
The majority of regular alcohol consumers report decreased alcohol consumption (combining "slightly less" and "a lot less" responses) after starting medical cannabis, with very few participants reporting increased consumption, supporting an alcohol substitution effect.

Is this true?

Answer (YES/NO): NO